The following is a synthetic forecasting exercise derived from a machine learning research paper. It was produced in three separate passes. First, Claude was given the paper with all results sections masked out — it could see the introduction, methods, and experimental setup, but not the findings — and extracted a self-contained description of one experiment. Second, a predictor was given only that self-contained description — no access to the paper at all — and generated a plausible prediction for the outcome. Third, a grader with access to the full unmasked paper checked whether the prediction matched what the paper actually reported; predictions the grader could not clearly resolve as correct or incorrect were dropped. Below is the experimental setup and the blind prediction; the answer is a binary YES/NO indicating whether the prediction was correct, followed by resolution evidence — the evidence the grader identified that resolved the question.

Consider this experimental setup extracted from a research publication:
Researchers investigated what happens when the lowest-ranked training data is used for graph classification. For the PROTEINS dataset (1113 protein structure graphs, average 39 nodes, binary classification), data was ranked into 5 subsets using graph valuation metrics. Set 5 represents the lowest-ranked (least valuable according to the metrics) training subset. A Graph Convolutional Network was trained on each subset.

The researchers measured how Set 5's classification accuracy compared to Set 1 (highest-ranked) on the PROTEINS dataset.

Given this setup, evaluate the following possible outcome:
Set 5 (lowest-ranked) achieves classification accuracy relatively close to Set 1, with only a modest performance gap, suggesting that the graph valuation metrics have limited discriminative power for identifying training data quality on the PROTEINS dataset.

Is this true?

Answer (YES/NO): YES